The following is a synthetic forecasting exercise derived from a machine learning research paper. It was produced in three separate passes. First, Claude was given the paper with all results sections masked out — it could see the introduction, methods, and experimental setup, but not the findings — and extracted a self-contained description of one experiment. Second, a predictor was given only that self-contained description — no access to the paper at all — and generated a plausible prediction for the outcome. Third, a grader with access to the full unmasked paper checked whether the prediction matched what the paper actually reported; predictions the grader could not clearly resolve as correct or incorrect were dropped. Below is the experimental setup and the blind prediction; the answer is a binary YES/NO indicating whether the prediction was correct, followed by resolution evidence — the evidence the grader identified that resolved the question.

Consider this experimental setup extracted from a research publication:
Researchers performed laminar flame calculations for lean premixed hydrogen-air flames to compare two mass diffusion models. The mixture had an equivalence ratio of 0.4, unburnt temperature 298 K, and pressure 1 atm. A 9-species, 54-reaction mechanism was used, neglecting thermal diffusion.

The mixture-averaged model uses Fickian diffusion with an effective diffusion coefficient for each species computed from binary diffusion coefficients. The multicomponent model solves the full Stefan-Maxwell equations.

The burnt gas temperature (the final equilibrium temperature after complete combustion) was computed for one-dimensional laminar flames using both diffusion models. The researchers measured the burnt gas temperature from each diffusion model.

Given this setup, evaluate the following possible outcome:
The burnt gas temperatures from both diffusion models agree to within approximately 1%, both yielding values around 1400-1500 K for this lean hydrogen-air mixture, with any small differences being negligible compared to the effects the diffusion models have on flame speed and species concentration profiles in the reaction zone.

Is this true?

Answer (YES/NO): YES